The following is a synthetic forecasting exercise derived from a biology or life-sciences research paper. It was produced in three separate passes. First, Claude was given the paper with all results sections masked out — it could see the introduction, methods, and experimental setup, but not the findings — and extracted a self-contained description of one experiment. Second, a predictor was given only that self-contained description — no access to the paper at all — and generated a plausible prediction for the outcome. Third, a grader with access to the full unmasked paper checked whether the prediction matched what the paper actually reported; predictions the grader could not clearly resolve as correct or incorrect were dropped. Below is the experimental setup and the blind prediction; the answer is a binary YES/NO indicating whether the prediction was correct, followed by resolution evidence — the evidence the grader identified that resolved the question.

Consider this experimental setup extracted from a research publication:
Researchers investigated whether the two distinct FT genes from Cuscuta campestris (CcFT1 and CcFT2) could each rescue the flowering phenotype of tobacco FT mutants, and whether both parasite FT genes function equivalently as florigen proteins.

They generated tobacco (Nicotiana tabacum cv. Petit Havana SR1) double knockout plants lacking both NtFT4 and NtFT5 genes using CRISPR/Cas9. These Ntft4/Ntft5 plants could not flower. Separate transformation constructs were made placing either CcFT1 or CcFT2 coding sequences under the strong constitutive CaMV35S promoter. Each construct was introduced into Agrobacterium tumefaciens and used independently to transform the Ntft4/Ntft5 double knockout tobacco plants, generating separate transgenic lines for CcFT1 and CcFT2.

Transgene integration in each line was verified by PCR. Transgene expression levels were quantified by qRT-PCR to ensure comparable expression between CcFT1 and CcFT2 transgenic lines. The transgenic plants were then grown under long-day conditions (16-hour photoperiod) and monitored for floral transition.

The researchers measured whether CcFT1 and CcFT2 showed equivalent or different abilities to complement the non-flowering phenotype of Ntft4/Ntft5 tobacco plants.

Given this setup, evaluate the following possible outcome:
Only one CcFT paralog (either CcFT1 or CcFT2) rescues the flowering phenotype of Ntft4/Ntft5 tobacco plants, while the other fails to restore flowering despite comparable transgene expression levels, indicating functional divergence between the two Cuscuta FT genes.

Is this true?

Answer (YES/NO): NO